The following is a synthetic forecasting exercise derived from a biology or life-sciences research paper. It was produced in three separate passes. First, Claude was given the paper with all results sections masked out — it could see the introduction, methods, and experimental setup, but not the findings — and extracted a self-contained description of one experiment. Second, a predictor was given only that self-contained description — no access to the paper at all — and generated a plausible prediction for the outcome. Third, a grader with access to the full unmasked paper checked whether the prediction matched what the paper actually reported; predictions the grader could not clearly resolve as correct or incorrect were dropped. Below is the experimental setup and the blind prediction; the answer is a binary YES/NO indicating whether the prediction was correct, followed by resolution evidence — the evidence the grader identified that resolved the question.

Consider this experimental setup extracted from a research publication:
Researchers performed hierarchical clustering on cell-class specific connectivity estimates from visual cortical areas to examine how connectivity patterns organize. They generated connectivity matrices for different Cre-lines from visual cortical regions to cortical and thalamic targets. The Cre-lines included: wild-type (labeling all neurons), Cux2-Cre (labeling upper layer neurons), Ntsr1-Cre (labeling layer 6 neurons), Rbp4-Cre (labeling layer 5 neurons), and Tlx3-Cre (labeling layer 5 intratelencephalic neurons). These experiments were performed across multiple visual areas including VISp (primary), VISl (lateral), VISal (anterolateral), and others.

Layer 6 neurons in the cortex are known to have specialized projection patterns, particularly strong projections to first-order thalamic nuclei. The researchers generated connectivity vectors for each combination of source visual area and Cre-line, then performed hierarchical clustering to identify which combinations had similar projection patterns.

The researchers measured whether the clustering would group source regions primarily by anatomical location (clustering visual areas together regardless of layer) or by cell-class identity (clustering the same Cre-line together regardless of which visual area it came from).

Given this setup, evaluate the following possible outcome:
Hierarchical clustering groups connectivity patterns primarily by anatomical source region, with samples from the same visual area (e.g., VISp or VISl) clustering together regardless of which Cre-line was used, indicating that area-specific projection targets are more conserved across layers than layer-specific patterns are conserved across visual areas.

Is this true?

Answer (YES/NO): NO